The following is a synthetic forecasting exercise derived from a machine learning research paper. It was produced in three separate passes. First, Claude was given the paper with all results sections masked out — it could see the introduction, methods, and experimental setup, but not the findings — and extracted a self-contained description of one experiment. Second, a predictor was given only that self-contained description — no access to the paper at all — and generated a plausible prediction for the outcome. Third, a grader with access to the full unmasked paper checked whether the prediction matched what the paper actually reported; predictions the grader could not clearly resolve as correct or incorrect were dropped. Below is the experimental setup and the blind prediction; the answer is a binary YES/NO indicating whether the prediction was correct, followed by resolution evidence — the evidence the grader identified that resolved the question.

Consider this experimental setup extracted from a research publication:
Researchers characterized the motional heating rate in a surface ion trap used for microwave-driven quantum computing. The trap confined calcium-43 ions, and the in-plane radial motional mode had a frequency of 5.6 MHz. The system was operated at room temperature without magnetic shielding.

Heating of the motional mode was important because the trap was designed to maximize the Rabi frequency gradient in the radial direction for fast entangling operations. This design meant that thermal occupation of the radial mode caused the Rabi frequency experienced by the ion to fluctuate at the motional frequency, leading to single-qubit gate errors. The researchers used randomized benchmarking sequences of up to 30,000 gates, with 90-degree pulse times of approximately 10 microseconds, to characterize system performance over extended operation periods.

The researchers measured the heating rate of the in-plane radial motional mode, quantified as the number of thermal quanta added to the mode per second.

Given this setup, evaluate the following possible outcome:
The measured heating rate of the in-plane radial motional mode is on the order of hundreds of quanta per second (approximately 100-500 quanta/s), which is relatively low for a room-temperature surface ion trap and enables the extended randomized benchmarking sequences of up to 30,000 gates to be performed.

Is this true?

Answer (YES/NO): YES